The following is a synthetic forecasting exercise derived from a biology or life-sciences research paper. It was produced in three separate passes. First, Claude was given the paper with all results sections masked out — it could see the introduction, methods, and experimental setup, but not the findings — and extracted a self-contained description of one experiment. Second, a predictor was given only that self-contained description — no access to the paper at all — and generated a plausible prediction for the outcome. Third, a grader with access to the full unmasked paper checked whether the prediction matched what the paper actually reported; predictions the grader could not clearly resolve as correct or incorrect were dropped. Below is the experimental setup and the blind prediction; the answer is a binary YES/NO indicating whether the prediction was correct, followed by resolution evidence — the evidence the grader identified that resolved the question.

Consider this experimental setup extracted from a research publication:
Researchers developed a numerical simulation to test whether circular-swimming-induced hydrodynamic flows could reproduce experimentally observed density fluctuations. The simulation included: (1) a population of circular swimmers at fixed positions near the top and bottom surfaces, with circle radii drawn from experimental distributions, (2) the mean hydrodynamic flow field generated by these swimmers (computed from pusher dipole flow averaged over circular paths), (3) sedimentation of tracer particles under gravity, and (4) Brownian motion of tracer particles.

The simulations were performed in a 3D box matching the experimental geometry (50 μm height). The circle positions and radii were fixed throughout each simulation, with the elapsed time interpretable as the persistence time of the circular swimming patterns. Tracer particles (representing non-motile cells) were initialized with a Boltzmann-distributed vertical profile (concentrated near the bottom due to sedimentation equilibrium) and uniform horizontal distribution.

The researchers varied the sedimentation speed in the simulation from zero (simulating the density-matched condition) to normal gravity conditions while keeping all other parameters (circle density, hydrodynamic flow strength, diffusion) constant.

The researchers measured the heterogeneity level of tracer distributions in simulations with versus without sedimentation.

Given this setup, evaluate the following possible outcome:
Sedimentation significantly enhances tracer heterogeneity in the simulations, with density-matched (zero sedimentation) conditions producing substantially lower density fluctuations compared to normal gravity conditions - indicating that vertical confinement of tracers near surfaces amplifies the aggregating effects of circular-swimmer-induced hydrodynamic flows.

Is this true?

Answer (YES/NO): YES